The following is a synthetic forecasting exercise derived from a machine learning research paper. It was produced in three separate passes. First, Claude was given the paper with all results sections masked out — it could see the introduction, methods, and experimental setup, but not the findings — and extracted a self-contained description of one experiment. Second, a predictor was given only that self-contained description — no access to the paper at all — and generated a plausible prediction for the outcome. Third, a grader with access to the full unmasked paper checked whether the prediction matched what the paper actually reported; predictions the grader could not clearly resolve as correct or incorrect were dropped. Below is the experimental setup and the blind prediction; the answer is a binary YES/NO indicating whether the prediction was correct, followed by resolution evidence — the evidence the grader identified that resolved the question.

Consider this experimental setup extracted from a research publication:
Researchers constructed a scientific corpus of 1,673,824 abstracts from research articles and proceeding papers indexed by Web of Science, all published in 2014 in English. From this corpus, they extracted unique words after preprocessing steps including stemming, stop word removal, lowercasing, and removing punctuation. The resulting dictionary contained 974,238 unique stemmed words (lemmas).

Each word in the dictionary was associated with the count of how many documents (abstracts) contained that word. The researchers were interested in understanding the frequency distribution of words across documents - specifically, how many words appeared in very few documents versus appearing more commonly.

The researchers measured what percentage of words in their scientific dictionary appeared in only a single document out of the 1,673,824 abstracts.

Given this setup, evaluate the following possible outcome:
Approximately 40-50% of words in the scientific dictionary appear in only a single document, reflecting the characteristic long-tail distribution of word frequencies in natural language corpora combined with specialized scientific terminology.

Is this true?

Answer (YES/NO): NO